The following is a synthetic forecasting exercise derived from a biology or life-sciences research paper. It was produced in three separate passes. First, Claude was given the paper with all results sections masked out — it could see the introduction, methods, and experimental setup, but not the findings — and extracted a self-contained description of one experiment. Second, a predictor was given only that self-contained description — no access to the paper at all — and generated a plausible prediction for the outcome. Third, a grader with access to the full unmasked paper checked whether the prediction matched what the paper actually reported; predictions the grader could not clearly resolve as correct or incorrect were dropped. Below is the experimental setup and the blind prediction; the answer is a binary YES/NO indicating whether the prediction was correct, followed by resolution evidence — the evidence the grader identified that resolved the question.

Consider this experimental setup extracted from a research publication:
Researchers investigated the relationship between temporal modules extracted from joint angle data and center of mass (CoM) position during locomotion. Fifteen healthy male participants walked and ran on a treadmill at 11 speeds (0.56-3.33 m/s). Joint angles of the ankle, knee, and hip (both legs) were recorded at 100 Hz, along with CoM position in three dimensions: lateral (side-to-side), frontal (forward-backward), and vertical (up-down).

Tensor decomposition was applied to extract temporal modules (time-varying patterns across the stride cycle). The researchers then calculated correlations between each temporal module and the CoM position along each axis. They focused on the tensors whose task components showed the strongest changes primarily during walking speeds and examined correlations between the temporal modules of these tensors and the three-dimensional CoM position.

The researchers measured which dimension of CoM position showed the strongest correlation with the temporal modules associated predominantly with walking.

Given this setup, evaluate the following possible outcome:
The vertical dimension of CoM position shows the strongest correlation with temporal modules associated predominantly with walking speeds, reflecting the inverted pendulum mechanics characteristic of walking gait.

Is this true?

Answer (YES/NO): NO